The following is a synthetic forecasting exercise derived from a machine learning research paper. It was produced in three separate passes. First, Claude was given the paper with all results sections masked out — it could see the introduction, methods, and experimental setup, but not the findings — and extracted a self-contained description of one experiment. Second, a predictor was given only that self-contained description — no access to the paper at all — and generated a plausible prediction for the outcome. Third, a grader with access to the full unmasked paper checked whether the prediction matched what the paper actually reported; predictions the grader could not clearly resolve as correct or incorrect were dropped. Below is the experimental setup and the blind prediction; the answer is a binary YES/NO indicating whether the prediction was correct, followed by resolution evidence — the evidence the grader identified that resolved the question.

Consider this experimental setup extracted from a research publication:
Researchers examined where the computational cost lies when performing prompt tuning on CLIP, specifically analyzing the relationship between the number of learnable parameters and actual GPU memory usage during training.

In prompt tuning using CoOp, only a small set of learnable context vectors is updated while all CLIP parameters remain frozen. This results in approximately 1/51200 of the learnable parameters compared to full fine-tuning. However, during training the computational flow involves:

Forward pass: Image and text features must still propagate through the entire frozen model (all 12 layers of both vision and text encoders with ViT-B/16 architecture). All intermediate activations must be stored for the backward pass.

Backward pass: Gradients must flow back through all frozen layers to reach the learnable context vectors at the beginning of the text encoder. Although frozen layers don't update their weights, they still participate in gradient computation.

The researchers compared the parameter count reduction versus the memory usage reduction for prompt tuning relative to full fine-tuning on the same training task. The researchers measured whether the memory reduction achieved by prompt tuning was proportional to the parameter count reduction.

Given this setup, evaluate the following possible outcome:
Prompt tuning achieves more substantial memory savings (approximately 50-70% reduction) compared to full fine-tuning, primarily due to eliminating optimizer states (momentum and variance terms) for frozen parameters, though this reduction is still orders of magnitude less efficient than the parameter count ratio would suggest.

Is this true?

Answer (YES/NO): NO